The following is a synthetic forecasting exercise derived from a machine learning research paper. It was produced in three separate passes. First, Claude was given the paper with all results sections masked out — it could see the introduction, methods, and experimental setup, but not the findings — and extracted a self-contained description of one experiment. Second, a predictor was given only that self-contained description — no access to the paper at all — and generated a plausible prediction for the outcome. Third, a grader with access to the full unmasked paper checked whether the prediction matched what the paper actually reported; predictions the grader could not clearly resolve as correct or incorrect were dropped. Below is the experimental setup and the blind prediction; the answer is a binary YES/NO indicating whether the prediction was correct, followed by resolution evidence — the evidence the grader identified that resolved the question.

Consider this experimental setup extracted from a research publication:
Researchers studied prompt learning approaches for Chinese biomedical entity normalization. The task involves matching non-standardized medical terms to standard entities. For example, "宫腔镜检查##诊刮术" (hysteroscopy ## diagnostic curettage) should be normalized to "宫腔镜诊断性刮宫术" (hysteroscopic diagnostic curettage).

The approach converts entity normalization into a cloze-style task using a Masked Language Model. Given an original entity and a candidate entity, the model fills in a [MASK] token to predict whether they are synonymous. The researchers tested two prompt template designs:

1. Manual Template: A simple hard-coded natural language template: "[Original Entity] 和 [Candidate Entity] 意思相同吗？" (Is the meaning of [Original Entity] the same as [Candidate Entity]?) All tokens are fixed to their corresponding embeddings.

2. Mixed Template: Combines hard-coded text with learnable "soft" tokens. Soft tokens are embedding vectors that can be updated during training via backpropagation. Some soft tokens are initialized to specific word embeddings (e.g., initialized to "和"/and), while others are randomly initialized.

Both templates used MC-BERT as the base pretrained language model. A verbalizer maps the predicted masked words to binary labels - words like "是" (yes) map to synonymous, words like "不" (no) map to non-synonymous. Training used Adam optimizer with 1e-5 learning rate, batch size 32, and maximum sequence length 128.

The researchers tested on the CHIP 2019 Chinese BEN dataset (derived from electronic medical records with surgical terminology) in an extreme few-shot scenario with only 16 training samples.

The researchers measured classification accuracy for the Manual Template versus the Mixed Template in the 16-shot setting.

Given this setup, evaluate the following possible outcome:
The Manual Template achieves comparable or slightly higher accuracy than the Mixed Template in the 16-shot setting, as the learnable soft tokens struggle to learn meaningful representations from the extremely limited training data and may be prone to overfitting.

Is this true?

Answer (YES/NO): YES